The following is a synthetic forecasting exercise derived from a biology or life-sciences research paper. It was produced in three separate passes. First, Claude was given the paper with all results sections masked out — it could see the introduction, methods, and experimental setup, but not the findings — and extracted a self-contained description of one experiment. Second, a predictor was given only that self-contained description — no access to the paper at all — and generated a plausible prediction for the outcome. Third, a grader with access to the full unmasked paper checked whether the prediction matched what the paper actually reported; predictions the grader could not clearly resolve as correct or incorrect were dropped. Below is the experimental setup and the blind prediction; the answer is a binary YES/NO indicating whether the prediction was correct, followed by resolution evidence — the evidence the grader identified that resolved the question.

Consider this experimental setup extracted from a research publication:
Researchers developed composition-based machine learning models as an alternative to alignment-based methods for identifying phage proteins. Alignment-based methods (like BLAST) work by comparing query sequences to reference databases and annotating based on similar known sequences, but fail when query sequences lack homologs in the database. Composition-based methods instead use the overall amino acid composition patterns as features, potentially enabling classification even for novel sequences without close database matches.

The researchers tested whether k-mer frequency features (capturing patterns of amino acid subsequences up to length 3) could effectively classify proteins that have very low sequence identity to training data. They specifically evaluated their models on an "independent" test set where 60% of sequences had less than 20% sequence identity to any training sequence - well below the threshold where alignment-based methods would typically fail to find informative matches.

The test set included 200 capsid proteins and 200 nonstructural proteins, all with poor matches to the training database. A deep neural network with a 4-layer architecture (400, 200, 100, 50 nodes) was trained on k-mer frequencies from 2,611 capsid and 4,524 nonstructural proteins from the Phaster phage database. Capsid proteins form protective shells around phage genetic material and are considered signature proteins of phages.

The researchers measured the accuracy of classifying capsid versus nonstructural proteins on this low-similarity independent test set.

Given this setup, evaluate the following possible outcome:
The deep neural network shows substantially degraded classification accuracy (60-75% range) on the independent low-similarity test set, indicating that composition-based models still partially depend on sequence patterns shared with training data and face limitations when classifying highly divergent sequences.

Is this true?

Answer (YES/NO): NO